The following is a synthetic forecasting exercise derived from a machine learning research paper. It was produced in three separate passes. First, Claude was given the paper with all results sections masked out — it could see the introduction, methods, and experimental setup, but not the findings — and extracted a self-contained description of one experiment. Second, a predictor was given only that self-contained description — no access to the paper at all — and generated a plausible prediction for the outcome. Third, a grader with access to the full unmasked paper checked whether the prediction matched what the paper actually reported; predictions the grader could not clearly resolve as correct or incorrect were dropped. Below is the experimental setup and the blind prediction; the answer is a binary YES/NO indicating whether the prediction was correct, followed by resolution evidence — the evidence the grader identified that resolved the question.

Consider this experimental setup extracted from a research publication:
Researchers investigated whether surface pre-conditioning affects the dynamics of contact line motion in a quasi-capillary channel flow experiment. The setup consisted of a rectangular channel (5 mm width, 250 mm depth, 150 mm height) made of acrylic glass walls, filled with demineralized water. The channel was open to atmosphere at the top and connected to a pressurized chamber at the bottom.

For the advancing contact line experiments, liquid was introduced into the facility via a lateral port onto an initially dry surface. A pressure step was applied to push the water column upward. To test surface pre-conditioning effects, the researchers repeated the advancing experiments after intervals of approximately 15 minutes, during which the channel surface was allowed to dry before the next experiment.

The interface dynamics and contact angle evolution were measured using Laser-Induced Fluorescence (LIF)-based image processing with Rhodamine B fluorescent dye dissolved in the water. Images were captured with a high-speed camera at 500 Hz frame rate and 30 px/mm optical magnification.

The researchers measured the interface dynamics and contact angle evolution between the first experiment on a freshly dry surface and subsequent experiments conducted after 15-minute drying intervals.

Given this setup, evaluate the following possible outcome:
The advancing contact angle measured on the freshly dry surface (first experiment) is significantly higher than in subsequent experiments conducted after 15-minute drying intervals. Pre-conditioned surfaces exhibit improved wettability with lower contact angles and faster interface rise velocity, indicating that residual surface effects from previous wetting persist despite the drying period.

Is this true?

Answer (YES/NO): NO